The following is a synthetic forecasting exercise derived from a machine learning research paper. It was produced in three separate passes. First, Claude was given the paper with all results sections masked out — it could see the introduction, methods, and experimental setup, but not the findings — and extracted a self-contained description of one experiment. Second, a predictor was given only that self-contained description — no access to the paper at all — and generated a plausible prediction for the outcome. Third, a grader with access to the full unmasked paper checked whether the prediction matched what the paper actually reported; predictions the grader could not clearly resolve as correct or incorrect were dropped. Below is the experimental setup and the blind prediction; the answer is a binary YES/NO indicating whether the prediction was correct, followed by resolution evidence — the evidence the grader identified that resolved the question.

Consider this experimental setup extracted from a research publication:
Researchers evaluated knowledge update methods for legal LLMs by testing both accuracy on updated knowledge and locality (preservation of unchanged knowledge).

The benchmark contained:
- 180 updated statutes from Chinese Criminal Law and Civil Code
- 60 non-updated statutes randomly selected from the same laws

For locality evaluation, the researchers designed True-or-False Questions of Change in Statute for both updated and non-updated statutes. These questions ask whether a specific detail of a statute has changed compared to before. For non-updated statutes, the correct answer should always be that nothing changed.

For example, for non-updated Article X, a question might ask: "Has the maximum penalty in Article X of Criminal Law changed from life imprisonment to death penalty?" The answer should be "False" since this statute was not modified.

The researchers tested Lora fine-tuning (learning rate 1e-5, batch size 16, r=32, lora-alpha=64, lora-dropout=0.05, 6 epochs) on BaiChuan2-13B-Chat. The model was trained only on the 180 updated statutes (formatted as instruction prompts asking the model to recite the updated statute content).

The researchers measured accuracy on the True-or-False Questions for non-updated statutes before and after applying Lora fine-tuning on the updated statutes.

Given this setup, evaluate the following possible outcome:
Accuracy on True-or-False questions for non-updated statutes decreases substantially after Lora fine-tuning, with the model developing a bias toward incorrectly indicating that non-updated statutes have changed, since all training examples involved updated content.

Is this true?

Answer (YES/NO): NO